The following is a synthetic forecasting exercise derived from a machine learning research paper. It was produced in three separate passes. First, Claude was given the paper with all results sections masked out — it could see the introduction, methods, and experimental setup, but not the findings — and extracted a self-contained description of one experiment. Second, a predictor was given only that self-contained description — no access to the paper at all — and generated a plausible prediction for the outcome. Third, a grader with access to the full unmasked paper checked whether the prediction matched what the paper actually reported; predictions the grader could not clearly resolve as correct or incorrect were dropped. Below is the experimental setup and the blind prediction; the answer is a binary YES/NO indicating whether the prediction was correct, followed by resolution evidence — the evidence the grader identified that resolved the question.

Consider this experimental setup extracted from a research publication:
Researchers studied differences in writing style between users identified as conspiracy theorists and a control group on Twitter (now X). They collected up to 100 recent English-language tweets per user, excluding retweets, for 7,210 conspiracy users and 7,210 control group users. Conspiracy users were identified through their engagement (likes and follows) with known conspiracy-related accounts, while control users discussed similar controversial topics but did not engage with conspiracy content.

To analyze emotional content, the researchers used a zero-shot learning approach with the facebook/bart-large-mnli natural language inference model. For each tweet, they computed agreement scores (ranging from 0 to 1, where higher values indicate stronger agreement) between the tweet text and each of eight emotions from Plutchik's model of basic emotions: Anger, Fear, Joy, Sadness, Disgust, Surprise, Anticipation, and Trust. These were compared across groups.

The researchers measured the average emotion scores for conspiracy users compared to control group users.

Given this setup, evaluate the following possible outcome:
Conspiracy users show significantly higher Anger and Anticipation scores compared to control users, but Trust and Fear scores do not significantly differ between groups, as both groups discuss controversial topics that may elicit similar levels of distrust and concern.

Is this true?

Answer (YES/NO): NO